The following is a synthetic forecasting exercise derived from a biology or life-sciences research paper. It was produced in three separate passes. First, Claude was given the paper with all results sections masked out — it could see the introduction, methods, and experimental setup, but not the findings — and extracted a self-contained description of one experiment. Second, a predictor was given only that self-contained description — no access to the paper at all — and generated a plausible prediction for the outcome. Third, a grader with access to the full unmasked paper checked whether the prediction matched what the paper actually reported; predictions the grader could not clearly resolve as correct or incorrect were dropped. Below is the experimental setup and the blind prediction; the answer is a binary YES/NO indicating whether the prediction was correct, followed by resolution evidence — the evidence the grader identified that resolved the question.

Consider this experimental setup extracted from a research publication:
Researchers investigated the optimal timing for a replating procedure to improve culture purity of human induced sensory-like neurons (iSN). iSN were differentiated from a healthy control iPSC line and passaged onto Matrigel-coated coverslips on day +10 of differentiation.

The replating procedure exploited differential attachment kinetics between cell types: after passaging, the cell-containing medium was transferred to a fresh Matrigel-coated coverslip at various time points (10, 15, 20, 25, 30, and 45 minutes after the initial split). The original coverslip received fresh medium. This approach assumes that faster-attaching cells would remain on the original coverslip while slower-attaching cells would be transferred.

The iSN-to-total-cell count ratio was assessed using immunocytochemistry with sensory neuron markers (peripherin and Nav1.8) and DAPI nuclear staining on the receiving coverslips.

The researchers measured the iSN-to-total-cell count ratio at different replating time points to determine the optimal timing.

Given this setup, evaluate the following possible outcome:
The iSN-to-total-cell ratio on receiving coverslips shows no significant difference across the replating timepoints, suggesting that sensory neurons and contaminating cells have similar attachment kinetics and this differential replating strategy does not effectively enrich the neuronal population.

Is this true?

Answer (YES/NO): NO